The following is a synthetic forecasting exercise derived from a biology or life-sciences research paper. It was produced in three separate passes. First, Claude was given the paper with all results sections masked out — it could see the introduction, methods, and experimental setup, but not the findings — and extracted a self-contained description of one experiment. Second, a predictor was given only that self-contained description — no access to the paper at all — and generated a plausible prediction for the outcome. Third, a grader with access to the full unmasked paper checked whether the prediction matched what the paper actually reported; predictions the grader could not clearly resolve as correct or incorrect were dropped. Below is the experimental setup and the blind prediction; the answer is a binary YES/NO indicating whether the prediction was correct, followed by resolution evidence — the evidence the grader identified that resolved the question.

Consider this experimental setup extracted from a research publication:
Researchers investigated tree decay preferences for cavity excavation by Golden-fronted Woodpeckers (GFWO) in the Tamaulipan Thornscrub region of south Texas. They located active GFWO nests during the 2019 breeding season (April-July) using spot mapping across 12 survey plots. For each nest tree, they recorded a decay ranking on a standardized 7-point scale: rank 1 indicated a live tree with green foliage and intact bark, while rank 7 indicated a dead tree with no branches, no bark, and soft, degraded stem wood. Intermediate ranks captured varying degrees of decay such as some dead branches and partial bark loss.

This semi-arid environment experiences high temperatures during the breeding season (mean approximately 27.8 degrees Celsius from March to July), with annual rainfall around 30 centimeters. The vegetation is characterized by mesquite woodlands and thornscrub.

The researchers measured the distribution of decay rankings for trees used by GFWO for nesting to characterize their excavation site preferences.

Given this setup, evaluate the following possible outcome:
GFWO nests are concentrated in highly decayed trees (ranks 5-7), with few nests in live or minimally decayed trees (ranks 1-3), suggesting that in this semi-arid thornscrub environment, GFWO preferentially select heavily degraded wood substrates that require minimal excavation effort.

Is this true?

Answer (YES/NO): NO